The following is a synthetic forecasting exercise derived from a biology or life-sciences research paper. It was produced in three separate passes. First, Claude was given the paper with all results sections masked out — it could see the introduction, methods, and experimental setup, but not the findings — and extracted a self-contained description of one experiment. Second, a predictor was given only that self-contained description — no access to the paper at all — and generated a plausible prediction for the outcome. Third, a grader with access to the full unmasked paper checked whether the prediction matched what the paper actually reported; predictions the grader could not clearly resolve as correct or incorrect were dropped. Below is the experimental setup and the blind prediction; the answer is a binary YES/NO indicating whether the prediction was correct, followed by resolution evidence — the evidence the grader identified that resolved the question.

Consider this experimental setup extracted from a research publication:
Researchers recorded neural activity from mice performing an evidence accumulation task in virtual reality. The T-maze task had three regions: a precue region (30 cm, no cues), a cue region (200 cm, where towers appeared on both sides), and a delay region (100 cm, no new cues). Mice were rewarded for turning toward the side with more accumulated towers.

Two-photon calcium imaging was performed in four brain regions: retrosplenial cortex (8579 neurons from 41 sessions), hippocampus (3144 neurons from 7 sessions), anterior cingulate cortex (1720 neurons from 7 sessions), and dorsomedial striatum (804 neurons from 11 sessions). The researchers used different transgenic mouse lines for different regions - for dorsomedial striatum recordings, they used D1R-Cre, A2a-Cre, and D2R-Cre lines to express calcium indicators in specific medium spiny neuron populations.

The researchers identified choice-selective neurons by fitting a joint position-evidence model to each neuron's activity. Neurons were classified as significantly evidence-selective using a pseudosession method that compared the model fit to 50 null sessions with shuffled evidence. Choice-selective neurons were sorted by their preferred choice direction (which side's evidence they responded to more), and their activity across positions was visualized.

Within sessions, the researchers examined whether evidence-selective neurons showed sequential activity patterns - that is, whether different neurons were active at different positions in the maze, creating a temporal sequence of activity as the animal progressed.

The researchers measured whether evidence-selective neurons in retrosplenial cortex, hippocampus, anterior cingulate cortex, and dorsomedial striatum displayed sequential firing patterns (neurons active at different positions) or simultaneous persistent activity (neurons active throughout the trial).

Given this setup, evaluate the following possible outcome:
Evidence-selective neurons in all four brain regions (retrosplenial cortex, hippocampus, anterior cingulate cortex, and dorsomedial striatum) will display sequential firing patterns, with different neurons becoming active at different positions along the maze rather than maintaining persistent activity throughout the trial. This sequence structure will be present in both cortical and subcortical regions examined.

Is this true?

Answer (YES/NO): YES